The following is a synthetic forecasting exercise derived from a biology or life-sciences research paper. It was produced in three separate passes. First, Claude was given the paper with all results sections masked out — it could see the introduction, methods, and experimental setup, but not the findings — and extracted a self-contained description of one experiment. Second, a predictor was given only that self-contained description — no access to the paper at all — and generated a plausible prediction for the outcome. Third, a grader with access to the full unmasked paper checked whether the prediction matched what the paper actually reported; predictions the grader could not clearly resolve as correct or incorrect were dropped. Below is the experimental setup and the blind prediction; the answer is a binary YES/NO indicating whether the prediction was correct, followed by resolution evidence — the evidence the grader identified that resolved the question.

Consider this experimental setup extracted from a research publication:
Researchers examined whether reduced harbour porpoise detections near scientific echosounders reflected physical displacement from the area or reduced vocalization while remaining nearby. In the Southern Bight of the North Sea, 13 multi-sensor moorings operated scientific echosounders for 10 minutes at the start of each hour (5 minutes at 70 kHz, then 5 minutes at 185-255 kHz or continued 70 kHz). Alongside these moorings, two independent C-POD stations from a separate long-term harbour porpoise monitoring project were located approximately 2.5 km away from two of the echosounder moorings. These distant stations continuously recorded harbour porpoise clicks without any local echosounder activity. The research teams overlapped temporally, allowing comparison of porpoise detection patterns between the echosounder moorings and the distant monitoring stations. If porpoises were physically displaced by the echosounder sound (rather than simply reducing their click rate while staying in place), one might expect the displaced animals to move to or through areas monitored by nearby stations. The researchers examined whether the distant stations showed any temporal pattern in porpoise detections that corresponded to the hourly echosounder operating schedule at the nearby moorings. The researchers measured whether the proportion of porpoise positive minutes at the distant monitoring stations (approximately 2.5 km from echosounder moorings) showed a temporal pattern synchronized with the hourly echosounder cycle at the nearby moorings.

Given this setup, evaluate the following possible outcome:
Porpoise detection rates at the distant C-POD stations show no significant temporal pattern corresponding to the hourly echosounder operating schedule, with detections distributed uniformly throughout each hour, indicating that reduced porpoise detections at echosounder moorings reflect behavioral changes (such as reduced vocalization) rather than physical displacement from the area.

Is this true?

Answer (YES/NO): NO